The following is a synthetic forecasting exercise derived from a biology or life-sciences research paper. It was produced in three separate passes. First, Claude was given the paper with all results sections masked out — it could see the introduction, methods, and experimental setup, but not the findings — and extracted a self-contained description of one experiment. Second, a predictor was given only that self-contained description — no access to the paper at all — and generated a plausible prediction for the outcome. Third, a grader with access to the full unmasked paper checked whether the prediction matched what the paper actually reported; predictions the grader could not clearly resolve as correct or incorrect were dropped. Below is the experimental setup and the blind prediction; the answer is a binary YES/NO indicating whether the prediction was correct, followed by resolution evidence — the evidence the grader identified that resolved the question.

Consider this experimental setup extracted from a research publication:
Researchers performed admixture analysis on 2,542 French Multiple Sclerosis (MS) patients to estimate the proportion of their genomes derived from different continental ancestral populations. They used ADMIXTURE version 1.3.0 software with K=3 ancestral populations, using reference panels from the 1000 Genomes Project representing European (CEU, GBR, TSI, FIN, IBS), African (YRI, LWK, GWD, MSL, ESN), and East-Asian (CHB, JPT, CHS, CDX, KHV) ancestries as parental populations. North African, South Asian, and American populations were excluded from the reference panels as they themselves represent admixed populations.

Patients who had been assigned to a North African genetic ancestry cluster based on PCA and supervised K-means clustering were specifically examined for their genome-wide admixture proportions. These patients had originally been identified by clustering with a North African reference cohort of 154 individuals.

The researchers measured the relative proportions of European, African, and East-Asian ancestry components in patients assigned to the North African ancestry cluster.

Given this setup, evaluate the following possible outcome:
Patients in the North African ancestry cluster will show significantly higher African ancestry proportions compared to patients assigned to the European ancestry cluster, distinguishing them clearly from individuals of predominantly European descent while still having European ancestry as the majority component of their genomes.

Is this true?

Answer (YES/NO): YES